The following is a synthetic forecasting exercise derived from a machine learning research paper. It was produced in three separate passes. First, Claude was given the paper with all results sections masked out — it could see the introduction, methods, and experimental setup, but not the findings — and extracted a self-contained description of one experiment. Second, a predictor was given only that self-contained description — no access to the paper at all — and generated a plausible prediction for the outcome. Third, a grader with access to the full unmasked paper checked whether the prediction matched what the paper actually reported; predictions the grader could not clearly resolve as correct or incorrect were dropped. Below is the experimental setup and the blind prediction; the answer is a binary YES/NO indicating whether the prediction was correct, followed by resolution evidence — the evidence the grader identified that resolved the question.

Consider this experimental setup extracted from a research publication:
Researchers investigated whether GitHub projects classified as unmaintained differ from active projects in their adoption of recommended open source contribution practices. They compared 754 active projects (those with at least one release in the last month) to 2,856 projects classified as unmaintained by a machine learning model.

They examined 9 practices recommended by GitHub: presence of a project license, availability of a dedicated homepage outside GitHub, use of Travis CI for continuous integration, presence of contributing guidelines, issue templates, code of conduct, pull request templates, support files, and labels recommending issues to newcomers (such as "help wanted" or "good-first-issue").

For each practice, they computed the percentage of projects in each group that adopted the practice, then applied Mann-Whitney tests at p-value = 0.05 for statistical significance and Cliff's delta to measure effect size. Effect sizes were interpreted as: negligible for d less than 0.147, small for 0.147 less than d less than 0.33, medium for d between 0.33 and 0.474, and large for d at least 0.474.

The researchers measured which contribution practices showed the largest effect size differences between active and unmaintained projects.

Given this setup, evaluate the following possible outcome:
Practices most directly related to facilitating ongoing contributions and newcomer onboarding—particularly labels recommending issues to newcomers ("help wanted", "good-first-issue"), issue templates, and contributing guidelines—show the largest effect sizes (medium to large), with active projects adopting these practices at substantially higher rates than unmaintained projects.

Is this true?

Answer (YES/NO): NO